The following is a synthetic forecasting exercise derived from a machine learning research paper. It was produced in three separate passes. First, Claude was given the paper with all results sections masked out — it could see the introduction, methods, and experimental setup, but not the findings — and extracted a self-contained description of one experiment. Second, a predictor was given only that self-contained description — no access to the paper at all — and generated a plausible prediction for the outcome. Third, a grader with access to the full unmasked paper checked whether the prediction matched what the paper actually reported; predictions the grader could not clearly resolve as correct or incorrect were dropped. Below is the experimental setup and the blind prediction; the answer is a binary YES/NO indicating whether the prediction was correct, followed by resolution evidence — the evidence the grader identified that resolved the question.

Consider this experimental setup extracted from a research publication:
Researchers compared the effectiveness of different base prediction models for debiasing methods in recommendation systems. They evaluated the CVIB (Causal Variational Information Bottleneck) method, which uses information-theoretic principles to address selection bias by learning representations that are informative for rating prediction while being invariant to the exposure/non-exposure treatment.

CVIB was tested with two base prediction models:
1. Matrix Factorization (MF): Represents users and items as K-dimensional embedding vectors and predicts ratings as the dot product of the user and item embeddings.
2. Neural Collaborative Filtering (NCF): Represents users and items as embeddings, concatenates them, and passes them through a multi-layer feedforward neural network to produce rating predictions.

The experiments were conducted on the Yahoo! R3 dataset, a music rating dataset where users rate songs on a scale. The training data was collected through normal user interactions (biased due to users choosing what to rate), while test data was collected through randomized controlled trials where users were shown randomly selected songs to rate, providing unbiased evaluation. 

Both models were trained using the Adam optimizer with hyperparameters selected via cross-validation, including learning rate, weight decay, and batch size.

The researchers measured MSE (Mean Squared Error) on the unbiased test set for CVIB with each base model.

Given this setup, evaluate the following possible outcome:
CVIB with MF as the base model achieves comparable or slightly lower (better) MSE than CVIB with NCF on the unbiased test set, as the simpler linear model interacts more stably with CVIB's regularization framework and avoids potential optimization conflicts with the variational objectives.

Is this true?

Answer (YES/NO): YES